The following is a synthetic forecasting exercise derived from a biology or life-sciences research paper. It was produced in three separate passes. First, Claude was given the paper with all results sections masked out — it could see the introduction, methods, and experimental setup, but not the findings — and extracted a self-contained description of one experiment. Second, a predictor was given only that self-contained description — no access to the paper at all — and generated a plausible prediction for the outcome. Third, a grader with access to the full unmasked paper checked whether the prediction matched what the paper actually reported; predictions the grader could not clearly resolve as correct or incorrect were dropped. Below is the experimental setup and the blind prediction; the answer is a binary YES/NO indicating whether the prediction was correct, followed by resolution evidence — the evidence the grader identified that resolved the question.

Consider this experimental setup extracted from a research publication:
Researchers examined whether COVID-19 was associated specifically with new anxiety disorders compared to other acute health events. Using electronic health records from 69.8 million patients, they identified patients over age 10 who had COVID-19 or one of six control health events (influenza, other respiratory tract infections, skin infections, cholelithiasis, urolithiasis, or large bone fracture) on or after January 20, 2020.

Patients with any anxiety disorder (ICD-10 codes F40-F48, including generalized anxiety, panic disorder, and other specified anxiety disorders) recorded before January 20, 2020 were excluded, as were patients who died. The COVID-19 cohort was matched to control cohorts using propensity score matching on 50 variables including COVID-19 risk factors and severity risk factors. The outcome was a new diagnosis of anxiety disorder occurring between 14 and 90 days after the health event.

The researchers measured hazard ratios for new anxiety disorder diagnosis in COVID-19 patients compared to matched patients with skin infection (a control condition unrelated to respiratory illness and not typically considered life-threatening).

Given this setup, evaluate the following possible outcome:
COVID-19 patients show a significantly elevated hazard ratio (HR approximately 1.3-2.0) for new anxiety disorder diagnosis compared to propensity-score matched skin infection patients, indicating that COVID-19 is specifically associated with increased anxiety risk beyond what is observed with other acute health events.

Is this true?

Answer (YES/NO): NO